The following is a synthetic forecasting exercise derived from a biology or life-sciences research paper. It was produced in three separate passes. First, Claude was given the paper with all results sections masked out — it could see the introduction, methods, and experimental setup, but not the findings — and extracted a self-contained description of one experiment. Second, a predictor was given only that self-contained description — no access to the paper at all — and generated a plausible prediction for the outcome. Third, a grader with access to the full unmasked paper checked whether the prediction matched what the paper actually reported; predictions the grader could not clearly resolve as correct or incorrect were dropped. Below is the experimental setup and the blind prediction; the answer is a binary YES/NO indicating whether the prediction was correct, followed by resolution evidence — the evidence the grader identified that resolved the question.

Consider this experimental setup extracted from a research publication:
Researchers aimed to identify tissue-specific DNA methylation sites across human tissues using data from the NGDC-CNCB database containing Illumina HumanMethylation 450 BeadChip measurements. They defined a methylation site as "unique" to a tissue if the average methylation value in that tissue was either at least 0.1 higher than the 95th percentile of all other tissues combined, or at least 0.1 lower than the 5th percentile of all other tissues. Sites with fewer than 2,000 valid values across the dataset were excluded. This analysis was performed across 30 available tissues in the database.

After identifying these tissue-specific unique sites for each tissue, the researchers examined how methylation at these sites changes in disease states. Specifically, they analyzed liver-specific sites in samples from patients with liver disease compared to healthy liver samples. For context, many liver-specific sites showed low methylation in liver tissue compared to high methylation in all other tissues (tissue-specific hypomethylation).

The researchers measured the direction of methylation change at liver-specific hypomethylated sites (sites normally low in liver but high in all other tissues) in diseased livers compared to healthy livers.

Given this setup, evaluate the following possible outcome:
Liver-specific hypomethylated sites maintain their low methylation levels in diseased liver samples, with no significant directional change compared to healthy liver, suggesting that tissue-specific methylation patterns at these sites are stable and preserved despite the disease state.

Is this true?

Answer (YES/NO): NO